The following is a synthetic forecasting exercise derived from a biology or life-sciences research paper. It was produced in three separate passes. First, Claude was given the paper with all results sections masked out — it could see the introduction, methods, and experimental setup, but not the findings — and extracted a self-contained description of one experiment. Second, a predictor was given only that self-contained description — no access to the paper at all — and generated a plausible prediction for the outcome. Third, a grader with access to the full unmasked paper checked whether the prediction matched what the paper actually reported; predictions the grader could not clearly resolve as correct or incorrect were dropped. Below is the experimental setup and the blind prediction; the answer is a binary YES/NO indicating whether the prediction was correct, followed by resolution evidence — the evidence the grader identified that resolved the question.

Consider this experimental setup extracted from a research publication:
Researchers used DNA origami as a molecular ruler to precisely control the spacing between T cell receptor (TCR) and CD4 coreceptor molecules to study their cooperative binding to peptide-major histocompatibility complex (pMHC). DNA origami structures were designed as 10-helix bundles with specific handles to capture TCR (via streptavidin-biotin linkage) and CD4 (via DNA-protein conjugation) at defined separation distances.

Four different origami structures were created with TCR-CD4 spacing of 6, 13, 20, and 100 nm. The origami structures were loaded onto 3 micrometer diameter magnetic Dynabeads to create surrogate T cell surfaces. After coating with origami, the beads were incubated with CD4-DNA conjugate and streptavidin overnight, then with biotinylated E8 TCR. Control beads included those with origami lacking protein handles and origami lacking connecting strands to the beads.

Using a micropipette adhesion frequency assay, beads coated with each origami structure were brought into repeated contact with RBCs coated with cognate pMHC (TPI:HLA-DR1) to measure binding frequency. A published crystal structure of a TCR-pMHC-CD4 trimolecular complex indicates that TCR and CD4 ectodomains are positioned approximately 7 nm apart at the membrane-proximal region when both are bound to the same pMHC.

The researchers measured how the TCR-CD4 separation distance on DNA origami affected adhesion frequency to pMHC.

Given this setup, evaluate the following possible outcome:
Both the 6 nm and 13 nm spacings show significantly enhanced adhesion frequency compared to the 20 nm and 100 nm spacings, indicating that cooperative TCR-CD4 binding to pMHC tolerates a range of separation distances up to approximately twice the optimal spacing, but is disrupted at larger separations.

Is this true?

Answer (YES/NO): YES